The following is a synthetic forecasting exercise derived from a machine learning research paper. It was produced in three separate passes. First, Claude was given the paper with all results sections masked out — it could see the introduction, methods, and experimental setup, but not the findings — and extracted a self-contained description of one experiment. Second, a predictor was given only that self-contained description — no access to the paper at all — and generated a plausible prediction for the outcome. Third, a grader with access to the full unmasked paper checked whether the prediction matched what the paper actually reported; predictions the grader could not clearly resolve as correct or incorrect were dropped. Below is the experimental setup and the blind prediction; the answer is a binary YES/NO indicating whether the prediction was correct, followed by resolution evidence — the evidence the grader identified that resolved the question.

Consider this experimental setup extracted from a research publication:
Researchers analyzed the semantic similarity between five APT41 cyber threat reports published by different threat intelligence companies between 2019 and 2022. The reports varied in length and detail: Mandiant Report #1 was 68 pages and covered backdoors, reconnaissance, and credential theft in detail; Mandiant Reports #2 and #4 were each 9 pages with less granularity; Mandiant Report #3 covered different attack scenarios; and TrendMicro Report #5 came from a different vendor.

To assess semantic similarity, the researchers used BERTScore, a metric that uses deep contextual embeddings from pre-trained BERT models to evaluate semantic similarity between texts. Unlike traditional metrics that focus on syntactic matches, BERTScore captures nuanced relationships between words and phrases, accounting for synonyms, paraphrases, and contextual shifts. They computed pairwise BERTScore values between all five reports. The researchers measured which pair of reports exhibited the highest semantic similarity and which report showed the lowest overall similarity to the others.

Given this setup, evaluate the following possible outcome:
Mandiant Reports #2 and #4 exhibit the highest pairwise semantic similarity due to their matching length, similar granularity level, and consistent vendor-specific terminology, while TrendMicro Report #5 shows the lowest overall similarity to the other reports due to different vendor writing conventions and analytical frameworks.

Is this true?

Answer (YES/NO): NO